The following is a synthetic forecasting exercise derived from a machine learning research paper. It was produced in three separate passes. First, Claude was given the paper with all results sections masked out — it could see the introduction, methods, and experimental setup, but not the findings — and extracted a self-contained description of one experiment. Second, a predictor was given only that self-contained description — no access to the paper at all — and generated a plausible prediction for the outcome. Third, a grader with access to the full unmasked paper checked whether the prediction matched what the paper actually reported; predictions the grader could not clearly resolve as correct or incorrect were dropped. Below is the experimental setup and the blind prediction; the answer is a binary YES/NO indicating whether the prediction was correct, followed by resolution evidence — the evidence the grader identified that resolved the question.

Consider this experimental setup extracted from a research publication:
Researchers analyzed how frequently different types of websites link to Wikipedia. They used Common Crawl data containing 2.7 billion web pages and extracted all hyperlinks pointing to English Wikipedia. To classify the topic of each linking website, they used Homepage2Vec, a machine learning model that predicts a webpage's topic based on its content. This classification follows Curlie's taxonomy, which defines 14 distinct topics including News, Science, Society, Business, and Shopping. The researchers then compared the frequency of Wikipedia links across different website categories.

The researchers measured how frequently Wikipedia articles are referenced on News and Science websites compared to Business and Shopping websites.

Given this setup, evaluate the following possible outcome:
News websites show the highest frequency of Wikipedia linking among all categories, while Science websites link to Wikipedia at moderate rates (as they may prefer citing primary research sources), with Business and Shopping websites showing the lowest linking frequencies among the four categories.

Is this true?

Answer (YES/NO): NO